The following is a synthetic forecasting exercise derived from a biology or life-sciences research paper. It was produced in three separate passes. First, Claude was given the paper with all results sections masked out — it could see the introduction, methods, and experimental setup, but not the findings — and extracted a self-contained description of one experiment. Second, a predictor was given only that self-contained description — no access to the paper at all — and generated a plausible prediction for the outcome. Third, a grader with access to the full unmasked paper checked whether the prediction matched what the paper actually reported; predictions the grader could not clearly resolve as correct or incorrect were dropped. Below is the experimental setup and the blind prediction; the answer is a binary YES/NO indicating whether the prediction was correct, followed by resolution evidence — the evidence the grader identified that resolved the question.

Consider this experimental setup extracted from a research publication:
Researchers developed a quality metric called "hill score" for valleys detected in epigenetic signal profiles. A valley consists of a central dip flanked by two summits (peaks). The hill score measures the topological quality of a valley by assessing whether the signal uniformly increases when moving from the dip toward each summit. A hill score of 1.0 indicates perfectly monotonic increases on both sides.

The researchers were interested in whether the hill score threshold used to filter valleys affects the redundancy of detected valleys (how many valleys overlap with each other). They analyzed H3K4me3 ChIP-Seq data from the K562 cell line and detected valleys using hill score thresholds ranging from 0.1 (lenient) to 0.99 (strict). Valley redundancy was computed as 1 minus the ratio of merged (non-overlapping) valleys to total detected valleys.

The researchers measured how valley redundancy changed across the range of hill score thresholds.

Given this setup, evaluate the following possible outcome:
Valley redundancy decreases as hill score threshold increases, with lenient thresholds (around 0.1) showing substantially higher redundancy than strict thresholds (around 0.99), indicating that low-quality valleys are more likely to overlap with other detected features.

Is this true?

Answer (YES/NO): YES